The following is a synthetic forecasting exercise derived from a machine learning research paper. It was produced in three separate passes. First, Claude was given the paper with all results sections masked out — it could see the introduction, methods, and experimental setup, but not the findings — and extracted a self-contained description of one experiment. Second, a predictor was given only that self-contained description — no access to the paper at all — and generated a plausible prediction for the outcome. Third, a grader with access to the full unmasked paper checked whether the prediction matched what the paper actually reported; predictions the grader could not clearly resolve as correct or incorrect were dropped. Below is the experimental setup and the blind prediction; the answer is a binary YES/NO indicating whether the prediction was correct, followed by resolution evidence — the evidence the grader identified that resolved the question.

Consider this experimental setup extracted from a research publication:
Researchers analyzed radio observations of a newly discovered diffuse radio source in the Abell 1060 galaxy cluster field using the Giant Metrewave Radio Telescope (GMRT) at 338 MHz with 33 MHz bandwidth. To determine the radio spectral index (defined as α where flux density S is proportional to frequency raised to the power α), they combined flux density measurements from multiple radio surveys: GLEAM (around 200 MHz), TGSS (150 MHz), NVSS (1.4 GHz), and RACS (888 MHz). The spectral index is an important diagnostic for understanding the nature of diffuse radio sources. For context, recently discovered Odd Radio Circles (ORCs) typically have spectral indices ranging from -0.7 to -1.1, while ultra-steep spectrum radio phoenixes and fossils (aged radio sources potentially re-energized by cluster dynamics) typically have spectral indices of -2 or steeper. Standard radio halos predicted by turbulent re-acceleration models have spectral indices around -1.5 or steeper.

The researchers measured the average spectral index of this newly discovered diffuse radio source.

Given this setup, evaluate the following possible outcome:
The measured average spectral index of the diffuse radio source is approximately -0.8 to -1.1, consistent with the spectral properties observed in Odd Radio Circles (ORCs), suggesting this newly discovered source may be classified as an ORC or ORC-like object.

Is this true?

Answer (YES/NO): NO